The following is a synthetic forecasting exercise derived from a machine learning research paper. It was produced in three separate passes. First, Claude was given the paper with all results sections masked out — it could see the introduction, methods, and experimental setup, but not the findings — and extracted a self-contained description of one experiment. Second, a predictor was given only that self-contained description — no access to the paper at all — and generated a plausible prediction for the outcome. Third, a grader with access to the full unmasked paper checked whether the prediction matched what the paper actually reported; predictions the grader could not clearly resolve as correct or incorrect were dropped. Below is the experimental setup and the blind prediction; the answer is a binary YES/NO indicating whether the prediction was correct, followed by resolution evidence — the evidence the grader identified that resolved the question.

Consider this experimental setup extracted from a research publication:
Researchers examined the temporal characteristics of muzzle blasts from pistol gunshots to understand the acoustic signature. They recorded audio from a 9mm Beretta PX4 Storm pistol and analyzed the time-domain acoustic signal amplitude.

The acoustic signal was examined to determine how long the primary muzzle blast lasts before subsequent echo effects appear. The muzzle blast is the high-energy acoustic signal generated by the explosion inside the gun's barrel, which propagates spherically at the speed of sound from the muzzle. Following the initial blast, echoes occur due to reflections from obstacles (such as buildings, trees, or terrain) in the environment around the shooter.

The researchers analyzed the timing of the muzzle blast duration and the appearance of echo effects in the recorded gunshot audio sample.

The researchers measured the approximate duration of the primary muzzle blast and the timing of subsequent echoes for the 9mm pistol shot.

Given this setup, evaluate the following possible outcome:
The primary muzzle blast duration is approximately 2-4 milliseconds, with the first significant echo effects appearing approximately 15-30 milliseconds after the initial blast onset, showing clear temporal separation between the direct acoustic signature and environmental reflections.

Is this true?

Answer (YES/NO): NO